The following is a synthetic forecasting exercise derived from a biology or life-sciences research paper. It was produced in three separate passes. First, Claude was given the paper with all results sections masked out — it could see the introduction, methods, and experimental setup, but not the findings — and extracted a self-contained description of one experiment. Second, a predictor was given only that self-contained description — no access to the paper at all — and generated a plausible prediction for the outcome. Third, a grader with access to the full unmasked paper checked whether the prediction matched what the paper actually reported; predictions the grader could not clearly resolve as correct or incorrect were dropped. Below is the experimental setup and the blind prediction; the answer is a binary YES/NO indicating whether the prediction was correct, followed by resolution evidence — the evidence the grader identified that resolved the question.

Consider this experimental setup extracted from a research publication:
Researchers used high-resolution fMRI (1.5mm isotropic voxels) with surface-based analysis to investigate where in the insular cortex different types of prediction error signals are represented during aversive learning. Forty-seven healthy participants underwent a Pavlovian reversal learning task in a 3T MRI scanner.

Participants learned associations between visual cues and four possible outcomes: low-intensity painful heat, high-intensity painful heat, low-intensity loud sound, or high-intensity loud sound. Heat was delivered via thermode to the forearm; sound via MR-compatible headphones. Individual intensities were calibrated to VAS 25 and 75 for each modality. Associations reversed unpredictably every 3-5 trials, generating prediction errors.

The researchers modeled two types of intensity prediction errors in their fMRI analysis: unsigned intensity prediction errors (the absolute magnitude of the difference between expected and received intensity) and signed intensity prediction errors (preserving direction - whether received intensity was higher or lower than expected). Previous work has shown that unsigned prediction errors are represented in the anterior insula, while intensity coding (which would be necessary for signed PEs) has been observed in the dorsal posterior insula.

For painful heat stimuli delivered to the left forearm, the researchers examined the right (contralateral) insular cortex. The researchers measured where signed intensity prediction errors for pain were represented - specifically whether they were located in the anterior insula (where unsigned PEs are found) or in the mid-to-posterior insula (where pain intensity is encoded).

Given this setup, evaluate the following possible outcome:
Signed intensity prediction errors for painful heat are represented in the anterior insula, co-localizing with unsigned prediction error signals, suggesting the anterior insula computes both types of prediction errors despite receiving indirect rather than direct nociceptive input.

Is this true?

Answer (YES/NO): NO